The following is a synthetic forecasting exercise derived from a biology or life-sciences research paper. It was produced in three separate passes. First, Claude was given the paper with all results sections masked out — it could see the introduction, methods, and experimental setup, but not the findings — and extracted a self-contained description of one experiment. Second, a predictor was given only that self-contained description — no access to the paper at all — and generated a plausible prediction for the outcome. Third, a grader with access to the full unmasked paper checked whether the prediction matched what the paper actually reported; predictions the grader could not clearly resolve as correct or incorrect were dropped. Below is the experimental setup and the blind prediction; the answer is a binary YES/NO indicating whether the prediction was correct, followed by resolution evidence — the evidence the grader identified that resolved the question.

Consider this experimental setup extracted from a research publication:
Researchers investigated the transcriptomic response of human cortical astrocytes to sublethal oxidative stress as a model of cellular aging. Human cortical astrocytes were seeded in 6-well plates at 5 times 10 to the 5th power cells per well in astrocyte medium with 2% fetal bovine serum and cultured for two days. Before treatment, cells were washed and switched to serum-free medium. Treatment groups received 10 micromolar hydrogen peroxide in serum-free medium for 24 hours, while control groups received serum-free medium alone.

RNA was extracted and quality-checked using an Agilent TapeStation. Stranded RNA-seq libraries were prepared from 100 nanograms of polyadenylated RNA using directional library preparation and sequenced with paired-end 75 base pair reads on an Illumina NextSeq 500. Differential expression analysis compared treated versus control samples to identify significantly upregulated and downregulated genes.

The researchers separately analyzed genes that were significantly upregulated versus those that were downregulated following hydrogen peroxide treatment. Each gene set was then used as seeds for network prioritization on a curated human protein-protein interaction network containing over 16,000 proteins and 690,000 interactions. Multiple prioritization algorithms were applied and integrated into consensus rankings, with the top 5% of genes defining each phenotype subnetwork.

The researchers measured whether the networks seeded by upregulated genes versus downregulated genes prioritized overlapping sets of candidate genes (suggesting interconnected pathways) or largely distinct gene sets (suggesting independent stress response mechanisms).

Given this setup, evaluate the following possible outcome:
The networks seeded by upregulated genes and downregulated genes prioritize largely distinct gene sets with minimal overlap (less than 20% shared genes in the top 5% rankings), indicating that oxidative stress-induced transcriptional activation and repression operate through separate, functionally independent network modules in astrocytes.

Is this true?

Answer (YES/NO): NO